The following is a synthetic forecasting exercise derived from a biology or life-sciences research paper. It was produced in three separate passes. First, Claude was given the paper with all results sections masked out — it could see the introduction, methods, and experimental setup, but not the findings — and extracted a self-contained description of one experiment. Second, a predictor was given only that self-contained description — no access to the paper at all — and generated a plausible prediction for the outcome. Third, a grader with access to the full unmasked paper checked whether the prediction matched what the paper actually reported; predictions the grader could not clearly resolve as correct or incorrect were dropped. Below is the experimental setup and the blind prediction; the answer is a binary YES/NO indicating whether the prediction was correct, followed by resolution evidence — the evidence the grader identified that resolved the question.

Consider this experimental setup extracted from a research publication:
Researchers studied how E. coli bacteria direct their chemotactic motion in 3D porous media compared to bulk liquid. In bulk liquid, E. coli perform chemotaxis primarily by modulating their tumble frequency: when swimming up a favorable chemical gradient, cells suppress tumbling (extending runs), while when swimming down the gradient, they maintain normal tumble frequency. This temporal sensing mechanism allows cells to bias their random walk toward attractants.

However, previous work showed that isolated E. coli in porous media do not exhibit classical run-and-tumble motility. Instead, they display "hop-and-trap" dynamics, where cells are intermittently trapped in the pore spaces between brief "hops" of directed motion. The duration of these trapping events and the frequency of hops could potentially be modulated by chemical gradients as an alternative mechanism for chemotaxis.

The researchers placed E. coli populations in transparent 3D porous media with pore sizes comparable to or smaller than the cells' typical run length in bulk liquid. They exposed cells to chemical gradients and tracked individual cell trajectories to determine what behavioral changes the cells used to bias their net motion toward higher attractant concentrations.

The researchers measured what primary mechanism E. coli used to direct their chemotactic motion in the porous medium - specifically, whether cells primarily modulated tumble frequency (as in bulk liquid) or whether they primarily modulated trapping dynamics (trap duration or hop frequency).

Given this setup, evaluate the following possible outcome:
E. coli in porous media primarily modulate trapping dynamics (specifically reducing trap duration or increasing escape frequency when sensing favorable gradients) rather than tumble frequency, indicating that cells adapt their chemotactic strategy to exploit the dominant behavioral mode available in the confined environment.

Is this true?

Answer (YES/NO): NO